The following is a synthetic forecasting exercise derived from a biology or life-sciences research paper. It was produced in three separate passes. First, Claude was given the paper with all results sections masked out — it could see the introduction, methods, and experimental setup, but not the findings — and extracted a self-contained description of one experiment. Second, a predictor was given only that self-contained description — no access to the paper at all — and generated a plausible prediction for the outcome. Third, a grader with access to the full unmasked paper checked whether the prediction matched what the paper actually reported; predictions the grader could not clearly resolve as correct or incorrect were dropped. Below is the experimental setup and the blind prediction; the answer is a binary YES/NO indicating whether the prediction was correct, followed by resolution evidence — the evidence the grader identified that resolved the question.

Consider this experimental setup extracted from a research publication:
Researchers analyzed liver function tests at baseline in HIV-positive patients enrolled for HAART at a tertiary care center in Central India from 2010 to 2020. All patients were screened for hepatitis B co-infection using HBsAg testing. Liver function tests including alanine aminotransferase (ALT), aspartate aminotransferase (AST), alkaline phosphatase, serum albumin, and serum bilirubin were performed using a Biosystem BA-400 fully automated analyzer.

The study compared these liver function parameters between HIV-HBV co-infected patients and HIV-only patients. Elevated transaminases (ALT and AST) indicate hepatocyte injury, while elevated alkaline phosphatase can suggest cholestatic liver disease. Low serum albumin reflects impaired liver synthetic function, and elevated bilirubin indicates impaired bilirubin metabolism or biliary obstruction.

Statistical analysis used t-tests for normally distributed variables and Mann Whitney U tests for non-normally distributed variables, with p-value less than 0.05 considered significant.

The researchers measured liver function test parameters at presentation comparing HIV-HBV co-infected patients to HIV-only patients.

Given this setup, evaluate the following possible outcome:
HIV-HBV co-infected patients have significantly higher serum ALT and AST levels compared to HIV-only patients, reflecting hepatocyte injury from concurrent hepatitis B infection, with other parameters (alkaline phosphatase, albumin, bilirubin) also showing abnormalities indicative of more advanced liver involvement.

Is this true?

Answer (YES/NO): NO